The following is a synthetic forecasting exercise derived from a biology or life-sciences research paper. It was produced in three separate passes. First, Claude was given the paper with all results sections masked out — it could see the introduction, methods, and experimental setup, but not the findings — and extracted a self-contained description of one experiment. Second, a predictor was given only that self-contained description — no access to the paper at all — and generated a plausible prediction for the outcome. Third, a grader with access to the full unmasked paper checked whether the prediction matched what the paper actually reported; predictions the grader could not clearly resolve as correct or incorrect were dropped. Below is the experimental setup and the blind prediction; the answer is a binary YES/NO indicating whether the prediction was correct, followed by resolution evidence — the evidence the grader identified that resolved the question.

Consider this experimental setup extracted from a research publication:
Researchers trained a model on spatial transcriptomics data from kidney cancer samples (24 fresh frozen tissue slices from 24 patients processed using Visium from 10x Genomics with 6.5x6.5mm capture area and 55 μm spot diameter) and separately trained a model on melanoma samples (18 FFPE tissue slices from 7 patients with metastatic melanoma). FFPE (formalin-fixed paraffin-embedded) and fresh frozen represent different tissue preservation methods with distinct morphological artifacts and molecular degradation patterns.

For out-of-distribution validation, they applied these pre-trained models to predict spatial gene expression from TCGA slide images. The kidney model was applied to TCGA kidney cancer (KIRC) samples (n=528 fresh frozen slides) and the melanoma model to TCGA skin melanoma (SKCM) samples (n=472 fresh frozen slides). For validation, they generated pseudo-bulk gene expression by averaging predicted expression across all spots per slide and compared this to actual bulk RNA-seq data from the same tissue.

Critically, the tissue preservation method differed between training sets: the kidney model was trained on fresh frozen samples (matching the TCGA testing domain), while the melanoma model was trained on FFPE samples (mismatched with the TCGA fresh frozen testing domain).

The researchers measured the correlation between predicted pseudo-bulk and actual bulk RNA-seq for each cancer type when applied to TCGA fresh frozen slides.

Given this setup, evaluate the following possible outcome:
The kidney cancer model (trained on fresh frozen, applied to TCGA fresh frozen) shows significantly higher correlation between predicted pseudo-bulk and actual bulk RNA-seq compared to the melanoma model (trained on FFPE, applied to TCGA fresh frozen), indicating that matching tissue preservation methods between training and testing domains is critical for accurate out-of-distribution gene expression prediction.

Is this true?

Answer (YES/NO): NO